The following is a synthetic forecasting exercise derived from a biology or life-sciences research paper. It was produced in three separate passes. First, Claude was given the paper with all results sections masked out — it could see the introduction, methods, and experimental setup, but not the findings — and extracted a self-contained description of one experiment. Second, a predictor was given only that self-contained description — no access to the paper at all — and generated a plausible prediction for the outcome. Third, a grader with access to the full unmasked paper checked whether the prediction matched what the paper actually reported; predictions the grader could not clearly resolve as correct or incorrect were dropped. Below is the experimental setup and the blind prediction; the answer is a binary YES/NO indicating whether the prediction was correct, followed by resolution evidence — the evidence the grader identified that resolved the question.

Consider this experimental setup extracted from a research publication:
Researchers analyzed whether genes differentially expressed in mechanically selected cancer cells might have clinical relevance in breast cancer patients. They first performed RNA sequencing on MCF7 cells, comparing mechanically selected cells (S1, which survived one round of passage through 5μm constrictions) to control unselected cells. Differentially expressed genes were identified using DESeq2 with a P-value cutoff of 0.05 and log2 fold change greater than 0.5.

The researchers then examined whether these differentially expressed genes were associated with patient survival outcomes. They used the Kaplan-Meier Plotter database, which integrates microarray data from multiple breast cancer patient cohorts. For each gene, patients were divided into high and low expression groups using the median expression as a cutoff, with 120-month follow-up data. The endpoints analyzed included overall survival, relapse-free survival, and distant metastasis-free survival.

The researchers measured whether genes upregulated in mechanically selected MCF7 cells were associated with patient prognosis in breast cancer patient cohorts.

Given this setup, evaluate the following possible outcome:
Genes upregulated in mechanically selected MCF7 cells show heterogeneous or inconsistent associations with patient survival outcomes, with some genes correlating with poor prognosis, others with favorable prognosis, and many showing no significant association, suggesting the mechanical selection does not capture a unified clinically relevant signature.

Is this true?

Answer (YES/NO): NO